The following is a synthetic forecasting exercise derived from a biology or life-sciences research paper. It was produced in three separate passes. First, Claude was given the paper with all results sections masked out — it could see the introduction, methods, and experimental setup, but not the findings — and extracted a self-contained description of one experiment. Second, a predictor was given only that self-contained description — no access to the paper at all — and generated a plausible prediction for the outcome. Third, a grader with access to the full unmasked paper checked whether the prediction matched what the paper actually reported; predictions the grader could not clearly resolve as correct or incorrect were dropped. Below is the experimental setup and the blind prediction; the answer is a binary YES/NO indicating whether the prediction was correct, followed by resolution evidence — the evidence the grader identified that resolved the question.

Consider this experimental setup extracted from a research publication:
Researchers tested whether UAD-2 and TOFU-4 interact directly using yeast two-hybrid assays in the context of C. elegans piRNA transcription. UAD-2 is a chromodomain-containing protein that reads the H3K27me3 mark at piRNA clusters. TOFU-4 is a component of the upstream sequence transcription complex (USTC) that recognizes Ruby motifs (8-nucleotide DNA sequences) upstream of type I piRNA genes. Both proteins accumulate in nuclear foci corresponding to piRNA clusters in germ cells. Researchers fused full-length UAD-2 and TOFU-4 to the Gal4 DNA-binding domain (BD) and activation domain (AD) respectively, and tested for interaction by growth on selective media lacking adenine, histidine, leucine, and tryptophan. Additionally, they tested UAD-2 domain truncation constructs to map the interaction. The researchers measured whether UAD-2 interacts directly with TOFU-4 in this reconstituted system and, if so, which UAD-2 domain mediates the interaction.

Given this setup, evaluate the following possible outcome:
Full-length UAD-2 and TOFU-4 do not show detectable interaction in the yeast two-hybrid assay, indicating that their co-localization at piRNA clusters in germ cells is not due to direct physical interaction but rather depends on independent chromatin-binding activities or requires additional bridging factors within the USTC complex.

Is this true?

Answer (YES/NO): NO